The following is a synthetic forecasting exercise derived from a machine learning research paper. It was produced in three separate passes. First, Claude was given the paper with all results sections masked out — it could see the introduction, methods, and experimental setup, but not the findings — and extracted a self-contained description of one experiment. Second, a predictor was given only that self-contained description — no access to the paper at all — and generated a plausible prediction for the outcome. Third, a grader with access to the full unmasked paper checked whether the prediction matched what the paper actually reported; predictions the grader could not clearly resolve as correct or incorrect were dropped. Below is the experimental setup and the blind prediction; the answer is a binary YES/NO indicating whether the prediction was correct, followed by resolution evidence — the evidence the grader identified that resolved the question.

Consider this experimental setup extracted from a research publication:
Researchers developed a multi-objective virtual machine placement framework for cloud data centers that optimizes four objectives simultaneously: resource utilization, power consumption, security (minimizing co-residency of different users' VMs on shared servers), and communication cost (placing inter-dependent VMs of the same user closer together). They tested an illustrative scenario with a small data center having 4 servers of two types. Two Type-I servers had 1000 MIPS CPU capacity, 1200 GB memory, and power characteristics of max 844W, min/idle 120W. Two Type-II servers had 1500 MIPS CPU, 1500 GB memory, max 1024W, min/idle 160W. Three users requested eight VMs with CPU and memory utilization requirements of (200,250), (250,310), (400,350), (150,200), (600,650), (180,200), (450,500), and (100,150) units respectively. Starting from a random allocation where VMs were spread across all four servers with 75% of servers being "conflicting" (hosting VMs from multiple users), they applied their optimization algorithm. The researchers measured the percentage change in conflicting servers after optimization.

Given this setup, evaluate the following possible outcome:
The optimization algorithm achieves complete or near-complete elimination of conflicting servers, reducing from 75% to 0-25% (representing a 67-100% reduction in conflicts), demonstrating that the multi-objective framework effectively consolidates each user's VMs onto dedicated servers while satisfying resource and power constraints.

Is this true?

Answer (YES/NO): NO